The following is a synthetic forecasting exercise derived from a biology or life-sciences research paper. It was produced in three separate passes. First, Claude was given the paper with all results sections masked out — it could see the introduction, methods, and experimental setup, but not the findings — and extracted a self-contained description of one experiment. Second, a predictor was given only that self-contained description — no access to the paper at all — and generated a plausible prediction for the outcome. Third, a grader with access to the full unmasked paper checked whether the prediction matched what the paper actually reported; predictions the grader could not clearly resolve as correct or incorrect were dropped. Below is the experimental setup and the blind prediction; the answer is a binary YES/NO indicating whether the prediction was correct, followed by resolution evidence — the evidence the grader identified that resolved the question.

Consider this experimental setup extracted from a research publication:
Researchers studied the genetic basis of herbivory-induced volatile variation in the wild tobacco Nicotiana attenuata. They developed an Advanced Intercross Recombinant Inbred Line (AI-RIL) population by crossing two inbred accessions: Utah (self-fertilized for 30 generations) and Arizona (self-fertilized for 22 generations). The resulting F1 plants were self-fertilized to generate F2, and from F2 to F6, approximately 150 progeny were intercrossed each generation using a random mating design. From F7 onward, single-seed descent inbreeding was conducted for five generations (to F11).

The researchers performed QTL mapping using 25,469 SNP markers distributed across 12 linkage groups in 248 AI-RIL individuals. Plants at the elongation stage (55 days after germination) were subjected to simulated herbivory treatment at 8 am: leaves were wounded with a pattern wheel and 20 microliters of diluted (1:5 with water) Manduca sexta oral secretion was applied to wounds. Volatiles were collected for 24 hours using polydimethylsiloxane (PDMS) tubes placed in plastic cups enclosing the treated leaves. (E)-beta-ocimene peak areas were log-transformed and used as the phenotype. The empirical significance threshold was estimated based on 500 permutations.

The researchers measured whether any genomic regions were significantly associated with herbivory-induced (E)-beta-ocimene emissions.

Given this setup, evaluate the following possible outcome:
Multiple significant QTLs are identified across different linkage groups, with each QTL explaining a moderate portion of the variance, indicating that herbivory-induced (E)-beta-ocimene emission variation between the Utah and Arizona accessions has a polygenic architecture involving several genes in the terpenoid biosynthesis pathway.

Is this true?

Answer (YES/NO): NO